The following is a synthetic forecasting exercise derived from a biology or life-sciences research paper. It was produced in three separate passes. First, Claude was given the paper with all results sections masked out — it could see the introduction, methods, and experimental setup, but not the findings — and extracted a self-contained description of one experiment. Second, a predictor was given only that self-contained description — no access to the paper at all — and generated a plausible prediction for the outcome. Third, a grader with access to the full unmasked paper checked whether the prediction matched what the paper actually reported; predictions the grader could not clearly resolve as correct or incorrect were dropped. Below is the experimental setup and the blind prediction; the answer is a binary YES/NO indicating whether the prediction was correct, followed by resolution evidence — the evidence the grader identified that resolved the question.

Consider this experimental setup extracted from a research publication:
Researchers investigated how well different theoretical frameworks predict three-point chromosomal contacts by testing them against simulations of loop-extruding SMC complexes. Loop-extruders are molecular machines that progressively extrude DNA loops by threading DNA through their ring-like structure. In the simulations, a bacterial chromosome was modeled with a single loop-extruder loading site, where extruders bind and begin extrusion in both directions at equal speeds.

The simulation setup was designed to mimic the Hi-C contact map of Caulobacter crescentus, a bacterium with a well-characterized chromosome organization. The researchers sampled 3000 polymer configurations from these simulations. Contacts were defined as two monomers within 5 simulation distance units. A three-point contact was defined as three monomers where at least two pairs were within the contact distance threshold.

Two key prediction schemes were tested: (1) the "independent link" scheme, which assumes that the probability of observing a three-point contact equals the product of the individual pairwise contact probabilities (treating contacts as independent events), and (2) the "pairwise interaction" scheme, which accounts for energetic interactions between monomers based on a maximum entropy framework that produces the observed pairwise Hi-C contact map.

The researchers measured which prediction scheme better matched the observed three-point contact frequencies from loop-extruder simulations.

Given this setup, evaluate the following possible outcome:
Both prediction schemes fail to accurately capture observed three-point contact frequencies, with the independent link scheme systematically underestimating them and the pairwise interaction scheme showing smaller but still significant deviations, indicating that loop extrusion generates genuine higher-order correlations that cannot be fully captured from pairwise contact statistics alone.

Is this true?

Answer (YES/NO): NO